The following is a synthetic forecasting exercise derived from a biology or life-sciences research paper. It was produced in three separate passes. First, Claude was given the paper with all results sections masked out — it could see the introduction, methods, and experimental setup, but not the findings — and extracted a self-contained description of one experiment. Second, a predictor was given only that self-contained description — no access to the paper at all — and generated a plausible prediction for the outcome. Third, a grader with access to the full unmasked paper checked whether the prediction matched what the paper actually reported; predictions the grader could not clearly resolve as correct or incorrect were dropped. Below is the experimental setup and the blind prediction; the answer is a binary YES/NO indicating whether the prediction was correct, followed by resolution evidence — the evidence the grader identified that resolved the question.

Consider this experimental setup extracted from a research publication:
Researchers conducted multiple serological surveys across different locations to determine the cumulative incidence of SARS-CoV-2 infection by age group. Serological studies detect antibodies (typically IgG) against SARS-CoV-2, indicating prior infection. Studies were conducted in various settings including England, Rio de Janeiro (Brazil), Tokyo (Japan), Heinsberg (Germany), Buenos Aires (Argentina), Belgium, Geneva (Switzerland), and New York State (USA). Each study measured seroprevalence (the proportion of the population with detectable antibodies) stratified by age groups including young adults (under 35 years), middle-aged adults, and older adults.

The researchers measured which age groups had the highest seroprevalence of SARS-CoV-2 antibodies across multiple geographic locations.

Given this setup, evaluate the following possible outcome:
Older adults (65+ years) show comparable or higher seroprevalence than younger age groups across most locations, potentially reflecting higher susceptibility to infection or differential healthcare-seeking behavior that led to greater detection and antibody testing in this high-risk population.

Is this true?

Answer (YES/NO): NO